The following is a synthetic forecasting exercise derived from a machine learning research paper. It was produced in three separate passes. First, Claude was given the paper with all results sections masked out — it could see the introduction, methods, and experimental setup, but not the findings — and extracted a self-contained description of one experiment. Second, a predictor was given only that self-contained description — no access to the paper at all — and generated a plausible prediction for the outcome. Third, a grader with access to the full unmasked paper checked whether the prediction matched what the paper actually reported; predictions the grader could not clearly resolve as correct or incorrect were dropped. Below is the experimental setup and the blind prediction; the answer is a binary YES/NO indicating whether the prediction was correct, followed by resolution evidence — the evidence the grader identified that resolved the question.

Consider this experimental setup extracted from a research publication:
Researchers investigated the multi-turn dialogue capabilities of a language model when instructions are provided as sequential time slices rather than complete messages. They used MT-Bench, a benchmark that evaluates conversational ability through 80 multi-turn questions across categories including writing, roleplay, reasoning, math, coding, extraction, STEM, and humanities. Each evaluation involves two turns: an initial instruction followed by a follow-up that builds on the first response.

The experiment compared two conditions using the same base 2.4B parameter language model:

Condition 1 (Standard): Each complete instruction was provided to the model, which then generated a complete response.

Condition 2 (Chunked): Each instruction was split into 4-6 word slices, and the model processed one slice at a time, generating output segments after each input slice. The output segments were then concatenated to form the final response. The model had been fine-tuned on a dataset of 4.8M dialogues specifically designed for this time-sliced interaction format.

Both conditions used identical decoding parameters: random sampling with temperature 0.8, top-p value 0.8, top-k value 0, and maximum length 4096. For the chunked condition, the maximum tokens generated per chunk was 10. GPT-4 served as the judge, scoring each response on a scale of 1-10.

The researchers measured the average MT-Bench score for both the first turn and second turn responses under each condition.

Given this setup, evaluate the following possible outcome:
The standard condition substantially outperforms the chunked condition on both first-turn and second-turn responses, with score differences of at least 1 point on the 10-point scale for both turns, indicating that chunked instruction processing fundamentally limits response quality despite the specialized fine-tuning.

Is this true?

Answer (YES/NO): YES